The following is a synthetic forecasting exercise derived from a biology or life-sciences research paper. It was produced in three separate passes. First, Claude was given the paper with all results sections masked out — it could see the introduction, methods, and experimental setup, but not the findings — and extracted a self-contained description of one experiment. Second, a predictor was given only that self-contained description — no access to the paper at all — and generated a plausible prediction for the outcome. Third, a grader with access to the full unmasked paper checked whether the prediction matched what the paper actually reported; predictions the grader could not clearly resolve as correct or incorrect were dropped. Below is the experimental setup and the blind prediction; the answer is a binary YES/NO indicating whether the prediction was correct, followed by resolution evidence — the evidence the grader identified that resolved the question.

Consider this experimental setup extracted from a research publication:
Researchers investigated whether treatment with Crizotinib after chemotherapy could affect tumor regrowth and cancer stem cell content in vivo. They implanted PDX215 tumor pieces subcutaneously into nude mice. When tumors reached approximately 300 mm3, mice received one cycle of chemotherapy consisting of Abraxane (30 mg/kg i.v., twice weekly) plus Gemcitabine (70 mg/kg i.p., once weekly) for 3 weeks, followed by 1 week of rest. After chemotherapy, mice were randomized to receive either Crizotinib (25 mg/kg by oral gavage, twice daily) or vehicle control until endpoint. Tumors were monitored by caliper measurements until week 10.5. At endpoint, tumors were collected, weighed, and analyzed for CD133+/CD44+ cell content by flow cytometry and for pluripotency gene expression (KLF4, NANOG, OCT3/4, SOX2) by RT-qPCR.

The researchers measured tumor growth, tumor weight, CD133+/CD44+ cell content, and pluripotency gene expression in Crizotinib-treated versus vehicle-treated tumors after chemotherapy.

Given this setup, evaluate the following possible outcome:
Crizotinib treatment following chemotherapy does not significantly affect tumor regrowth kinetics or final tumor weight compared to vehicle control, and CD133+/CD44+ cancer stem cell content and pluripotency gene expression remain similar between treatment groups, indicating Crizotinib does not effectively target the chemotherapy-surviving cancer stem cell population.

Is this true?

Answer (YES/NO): NO